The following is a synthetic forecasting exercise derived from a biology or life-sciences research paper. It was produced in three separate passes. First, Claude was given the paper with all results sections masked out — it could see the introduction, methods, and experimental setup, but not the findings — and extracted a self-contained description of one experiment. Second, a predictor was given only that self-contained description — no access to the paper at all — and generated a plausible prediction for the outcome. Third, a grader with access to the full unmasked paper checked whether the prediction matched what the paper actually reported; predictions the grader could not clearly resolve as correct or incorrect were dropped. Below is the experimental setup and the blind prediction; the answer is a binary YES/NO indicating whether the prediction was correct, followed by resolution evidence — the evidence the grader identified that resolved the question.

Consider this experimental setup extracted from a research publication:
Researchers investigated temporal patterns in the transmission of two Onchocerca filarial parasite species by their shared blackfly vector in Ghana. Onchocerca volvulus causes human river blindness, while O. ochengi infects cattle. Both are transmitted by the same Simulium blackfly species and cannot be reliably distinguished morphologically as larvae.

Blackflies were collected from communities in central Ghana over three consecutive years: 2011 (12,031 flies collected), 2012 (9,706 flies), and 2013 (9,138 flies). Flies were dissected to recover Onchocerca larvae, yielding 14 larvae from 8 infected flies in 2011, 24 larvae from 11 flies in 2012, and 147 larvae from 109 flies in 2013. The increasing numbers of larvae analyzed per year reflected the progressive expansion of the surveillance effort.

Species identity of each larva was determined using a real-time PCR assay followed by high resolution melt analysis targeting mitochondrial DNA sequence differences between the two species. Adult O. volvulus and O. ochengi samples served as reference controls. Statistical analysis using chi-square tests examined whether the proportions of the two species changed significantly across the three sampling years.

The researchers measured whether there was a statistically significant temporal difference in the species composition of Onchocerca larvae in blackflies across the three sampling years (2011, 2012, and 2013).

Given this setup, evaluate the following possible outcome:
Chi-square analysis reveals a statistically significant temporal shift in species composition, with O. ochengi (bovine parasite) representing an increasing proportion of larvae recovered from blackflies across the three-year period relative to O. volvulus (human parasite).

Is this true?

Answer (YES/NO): NO